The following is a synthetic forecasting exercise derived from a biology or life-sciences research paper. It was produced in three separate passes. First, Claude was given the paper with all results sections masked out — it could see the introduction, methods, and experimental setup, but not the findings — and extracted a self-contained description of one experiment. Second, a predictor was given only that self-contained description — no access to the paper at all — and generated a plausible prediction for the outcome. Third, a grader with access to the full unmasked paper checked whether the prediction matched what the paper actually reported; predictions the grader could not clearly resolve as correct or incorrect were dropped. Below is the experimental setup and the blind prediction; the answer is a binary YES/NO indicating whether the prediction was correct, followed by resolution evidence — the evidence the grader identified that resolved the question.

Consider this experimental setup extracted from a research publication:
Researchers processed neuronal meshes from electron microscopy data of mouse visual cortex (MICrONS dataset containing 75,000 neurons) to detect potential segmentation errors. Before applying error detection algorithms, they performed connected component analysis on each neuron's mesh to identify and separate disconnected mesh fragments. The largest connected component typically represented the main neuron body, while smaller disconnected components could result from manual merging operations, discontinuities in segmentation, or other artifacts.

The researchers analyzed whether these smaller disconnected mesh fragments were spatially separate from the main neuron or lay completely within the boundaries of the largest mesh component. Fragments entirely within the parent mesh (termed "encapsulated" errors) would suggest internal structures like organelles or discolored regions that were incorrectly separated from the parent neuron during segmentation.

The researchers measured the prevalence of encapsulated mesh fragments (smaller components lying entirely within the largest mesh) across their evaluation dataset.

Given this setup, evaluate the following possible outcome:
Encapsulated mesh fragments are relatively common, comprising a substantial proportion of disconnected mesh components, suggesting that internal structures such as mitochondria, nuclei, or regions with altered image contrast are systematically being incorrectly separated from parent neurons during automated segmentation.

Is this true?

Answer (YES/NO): YES